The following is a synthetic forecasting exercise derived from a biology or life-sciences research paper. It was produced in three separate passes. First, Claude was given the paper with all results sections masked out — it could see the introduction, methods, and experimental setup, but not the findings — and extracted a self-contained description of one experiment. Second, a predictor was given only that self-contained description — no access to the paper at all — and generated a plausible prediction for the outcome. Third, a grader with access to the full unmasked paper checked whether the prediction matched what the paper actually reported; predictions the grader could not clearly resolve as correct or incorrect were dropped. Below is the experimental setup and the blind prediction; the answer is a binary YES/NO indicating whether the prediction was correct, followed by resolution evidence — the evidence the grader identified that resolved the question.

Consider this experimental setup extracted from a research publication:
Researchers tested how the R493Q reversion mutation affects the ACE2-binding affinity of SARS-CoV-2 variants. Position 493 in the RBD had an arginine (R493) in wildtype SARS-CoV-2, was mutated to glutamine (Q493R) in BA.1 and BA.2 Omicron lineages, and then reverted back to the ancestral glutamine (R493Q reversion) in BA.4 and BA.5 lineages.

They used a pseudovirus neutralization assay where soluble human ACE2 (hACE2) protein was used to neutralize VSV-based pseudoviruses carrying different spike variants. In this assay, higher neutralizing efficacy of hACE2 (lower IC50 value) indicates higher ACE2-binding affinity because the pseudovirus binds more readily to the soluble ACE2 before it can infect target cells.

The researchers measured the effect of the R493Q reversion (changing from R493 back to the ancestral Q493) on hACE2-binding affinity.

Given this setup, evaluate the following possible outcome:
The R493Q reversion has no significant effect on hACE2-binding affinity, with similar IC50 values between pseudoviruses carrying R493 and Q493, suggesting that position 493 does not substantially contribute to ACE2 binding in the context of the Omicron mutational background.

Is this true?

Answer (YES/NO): NO